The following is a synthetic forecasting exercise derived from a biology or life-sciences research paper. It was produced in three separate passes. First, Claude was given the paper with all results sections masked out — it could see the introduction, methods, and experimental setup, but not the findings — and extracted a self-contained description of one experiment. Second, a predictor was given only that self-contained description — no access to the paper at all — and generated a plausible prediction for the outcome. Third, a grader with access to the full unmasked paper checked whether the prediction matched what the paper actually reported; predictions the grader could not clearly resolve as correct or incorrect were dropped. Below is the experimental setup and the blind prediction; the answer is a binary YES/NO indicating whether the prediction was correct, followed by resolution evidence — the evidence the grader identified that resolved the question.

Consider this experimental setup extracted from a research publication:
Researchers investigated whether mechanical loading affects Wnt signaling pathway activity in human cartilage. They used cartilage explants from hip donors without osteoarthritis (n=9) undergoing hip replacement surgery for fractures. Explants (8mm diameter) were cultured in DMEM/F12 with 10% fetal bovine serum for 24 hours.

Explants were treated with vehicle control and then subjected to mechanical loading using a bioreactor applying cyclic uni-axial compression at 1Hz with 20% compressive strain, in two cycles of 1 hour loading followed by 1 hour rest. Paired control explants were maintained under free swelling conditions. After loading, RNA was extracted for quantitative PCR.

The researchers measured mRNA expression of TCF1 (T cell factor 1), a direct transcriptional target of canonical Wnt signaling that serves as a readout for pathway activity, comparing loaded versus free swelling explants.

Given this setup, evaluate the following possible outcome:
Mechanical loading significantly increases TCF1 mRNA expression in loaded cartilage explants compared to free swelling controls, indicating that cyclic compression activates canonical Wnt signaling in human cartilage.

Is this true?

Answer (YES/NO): YES